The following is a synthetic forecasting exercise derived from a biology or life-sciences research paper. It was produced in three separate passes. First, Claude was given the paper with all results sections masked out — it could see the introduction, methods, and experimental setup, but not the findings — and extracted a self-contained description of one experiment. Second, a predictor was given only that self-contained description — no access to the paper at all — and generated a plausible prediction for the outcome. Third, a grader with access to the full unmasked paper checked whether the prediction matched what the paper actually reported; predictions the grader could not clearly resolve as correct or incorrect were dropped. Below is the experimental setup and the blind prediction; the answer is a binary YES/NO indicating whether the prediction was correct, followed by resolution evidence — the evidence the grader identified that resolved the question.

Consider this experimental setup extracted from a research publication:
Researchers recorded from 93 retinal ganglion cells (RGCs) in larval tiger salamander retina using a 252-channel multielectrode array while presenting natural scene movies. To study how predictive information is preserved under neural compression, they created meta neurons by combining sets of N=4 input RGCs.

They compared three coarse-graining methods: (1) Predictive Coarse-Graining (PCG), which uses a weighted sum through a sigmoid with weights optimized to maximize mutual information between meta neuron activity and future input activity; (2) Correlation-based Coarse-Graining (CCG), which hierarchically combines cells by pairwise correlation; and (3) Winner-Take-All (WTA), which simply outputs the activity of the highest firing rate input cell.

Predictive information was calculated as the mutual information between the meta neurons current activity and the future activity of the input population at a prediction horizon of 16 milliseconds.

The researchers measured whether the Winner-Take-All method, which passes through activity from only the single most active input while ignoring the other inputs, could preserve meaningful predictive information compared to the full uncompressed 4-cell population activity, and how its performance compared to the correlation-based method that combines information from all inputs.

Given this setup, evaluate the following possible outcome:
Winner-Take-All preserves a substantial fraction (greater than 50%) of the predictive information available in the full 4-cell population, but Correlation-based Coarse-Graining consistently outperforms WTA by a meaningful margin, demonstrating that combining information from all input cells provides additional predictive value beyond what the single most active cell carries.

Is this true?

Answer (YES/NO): NO